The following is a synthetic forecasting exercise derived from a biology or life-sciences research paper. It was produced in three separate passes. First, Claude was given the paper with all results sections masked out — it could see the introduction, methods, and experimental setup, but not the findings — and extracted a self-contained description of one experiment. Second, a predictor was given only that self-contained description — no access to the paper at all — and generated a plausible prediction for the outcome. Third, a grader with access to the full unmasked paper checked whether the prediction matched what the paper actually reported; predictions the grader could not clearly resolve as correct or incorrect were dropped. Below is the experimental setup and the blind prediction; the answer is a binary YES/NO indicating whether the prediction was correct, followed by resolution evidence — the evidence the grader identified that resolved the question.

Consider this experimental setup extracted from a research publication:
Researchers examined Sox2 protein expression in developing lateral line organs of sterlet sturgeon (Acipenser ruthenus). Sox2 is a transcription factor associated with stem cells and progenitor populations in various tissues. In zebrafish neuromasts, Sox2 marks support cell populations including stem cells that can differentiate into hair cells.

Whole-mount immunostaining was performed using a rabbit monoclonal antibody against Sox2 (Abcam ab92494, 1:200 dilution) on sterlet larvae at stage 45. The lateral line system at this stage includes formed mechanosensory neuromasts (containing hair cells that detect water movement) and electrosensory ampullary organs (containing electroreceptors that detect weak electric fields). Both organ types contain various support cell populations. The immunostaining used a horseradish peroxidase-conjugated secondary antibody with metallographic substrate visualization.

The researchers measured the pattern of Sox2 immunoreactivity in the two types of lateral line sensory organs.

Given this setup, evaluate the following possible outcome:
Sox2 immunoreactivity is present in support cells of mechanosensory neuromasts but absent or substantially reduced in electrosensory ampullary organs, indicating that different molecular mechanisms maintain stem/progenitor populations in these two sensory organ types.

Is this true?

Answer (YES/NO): NO